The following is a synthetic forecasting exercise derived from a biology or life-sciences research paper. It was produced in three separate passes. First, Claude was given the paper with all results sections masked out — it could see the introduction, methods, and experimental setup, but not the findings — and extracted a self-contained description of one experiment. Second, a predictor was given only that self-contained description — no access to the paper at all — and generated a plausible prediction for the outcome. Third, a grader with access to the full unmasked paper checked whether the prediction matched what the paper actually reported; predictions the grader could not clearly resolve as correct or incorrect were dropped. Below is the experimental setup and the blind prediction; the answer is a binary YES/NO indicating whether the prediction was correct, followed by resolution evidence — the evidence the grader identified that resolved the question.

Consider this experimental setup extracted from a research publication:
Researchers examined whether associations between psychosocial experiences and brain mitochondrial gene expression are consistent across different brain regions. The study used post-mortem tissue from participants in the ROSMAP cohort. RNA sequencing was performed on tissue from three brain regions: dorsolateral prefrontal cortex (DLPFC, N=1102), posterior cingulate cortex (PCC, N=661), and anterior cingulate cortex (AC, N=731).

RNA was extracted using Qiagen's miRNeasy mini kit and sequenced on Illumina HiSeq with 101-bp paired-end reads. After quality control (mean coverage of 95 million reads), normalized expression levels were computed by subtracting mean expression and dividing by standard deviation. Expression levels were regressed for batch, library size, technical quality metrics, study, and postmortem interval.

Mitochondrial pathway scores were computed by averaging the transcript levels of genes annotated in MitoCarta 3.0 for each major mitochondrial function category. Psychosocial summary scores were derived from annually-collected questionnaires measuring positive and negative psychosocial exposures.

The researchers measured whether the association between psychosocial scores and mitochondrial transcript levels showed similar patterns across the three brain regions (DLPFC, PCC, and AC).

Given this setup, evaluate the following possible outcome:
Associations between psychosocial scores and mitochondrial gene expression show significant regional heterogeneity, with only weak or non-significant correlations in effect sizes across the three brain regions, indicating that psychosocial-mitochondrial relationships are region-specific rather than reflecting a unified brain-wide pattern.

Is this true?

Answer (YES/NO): NO